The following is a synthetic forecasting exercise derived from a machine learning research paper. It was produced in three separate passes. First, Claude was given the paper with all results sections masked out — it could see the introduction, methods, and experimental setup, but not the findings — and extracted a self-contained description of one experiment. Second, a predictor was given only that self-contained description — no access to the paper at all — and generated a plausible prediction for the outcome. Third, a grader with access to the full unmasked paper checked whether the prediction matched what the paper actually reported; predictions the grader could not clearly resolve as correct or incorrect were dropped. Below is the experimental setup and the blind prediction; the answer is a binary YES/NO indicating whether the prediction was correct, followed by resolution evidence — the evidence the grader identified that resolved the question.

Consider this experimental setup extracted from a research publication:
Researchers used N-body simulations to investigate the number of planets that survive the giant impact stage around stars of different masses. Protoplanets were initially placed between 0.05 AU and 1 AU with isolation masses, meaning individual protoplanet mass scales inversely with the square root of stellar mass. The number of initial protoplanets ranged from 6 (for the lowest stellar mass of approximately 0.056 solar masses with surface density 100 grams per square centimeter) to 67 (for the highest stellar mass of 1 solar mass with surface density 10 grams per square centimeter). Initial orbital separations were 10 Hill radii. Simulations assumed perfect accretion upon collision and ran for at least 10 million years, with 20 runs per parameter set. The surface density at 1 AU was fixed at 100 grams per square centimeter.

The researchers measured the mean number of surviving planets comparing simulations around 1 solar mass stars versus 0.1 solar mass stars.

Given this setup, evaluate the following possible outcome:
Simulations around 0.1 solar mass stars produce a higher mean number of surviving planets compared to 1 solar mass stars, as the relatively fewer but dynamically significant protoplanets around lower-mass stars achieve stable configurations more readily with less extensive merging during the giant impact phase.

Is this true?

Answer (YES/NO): NO